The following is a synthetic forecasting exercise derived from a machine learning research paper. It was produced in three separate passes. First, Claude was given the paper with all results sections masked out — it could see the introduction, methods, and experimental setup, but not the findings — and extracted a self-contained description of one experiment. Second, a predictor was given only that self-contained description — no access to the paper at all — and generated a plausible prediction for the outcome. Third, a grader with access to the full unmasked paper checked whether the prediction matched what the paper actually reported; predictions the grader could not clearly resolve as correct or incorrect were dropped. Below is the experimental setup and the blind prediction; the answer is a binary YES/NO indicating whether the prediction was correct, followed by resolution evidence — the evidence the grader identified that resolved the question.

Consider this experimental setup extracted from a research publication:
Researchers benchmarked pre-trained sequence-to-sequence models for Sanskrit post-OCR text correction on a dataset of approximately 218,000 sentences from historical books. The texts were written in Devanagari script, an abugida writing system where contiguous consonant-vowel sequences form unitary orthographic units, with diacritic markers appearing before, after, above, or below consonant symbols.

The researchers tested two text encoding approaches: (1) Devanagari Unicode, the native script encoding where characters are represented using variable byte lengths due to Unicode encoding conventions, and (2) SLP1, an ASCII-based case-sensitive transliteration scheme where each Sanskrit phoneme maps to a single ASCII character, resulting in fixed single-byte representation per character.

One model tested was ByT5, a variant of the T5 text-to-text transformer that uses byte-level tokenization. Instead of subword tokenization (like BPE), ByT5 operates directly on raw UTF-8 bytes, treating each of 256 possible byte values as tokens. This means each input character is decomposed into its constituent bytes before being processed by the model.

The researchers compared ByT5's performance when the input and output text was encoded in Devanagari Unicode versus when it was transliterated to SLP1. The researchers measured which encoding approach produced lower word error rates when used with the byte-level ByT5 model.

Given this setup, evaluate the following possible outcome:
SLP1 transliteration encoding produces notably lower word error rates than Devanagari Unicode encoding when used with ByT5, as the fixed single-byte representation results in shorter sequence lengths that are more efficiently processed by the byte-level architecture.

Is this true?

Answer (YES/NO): YES